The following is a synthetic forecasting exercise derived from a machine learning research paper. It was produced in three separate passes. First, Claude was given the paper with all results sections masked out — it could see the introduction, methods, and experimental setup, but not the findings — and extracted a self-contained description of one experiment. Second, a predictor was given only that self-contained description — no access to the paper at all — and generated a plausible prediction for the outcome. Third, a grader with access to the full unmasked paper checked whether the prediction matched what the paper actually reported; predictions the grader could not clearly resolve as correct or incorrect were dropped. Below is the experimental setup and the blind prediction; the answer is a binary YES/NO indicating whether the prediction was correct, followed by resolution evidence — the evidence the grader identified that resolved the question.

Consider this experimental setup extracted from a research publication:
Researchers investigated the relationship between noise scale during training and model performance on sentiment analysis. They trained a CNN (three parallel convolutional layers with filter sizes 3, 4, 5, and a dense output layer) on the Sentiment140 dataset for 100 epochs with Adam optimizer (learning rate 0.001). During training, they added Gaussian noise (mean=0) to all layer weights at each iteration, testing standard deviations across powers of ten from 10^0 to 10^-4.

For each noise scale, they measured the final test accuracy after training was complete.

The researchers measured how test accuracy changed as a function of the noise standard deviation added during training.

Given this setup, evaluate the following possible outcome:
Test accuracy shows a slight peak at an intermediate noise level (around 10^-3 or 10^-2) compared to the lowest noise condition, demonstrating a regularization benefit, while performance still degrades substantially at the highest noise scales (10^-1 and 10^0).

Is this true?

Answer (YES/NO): NO